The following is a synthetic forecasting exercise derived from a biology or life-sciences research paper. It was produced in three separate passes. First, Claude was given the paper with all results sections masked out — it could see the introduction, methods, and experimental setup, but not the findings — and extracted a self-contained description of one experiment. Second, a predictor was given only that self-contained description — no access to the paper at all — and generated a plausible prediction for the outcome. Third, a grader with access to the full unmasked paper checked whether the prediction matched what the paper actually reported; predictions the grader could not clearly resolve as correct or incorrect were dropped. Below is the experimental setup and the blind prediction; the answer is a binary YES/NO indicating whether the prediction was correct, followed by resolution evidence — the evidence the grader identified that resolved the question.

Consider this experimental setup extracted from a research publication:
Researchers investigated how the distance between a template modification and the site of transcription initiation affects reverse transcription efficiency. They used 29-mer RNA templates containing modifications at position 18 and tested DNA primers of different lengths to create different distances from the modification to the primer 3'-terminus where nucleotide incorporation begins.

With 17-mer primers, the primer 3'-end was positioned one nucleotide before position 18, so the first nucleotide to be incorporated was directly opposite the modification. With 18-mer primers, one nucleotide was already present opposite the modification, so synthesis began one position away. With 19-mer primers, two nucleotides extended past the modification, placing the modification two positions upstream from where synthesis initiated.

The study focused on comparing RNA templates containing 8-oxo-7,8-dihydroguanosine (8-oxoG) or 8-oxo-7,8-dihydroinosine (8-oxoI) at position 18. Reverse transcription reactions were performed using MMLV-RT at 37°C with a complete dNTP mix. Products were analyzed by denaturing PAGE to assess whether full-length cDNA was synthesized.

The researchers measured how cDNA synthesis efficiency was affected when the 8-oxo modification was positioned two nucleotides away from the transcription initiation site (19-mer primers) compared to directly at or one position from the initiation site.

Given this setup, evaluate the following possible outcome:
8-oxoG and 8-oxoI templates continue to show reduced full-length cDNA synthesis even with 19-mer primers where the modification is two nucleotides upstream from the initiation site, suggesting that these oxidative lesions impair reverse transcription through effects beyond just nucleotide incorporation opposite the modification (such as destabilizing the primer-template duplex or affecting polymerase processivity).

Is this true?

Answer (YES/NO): YES